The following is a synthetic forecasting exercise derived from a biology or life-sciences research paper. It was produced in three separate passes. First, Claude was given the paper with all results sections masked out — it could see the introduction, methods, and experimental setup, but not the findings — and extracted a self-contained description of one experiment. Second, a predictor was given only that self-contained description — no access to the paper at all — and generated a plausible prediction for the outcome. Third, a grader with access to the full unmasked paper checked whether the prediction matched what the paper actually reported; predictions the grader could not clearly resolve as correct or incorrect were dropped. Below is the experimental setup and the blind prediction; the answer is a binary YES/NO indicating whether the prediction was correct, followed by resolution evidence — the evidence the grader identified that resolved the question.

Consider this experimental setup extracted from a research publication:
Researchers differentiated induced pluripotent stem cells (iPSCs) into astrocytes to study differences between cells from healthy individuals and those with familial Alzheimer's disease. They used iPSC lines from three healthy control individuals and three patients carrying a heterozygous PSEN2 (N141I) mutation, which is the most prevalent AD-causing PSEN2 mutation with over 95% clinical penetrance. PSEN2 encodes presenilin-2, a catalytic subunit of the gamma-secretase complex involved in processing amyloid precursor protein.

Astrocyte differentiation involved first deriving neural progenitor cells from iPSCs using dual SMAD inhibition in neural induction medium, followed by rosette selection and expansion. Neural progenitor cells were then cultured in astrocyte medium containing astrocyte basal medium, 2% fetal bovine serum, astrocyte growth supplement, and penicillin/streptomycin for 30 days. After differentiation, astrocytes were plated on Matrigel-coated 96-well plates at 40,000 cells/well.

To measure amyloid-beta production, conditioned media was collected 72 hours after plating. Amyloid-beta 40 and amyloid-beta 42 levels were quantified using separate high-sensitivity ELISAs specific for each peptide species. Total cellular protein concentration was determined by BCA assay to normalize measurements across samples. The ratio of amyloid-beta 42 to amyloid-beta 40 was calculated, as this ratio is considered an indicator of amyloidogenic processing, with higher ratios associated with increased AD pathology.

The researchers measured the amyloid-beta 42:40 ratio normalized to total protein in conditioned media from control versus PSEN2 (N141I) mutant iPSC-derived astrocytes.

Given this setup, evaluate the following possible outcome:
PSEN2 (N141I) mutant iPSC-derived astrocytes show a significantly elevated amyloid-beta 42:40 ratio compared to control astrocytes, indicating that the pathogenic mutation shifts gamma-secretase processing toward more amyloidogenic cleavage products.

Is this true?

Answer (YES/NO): NO